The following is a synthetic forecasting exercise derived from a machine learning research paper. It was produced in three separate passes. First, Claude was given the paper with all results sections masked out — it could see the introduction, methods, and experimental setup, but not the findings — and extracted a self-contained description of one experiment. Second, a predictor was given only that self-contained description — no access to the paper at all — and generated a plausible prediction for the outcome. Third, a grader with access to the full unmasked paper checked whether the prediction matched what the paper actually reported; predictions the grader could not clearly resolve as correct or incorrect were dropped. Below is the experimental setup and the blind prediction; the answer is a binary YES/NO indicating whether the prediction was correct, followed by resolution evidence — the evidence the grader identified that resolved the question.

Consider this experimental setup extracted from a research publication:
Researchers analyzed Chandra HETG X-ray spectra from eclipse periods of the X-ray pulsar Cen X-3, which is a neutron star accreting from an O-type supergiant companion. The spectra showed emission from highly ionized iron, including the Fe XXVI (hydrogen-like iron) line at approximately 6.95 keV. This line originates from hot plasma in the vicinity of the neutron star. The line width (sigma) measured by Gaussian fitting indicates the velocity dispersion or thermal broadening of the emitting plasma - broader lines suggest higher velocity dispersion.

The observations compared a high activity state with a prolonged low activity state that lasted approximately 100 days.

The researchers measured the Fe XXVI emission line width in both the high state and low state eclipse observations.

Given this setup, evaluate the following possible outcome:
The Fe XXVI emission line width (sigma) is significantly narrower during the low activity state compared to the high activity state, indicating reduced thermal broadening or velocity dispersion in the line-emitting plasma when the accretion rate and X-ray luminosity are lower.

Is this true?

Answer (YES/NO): NO